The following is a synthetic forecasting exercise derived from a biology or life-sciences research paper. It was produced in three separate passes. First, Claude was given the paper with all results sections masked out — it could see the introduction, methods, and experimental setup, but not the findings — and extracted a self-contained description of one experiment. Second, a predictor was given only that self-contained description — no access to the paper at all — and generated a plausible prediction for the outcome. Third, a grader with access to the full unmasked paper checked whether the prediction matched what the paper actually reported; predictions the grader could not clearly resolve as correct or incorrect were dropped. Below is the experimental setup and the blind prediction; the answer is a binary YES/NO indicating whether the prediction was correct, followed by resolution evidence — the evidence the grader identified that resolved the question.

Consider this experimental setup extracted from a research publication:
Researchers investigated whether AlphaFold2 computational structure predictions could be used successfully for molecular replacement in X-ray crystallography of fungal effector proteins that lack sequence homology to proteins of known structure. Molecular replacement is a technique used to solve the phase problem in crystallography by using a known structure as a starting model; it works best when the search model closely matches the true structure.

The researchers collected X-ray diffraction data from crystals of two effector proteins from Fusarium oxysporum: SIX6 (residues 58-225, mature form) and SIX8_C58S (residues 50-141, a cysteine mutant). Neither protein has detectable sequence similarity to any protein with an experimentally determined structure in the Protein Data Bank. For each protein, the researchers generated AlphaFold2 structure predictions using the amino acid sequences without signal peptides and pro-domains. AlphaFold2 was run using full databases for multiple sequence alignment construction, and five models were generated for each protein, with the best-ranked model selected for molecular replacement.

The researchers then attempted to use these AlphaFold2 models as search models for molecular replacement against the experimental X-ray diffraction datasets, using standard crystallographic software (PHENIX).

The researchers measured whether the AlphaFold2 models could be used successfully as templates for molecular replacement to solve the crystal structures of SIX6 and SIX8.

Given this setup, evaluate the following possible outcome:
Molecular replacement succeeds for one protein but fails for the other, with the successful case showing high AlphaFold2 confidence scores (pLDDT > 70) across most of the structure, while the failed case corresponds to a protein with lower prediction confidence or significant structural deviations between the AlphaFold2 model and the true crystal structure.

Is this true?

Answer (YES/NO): NO